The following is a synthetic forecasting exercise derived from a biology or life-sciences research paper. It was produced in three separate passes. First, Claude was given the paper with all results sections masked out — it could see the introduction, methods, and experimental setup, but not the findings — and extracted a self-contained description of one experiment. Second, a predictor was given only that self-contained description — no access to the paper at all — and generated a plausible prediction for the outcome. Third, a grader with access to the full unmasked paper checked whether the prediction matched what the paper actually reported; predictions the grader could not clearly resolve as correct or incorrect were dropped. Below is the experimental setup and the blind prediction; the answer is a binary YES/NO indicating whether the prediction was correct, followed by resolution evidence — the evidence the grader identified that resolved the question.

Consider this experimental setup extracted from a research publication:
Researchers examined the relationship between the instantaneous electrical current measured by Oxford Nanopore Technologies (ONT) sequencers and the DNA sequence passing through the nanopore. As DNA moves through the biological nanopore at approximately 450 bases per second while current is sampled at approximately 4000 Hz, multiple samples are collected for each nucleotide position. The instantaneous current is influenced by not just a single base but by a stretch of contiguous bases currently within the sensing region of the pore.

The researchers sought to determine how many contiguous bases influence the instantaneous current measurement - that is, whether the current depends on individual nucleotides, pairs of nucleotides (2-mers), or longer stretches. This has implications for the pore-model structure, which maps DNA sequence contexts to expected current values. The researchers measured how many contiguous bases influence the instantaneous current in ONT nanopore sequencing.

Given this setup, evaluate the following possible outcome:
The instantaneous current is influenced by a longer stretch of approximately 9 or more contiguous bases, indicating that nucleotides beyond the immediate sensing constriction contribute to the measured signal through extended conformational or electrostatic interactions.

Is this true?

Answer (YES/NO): NO